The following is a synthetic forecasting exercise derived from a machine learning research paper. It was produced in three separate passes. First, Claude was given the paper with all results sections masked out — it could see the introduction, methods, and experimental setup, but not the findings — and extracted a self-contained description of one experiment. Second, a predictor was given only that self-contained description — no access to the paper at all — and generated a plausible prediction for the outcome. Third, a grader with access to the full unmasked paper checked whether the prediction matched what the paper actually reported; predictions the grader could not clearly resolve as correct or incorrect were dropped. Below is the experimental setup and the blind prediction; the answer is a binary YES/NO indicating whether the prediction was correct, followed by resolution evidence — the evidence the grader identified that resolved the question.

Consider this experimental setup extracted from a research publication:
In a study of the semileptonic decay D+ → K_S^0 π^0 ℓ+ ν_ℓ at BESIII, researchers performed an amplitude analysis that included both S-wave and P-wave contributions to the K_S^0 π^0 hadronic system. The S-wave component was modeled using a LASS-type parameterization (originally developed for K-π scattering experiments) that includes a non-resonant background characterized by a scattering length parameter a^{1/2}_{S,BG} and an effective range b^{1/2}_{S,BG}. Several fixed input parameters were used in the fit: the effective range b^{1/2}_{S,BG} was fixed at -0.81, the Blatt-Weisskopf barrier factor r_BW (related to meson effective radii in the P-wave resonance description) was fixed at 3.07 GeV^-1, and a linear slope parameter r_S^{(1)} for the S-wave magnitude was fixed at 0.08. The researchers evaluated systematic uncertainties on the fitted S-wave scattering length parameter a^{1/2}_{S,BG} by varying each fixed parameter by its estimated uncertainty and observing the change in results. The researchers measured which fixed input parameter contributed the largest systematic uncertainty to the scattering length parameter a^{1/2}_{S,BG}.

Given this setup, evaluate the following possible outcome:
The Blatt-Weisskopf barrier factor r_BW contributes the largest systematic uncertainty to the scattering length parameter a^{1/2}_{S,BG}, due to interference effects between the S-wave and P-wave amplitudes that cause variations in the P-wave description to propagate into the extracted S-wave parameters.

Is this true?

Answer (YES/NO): NO